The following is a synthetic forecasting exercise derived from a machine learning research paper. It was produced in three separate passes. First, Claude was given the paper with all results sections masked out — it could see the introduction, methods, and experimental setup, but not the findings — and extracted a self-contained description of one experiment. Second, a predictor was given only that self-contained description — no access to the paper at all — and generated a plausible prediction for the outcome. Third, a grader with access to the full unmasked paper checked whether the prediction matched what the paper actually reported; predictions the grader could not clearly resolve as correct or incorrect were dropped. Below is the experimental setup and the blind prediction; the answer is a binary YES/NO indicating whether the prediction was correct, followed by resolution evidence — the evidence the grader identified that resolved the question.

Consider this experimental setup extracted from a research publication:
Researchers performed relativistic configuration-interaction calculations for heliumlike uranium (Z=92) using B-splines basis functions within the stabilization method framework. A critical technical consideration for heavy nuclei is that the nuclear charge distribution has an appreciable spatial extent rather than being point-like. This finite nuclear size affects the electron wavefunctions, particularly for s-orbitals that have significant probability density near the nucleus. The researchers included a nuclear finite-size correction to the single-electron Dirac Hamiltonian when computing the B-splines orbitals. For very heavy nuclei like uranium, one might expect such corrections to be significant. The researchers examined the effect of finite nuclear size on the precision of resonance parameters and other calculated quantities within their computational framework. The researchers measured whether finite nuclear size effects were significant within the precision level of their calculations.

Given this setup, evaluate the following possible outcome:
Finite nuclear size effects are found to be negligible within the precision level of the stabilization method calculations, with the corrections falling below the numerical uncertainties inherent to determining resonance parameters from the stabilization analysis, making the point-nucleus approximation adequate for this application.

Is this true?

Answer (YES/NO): YES